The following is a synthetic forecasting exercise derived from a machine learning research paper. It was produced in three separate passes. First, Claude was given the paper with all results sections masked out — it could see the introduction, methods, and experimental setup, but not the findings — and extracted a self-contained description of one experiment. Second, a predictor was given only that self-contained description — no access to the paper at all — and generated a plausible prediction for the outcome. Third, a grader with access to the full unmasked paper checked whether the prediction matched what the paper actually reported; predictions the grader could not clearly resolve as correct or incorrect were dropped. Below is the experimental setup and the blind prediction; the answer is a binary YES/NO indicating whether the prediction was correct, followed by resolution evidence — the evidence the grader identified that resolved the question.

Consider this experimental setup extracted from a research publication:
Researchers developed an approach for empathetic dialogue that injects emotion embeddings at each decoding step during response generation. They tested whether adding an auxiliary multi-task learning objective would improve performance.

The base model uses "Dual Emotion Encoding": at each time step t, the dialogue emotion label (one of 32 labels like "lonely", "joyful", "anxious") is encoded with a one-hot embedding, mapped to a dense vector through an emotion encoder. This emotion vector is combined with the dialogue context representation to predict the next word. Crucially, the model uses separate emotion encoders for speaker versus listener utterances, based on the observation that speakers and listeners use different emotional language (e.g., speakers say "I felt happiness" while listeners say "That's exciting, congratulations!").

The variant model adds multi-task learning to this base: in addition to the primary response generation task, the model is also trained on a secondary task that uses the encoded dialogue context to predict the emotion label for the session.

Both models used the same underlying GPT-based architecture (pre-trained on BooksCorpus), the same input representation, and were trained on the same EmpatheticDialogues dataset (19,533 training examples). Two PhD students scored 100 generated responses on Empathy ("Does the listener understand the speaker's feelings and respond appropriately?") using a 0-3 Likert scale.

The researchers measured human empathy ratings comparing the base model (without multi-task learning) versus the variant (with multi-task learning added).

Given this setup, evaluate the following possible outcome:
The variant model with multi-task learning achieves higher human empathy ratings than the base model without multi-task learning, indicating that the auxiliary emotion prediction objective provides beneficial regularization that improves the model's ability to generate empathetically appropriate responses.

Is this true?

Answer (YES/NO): NO